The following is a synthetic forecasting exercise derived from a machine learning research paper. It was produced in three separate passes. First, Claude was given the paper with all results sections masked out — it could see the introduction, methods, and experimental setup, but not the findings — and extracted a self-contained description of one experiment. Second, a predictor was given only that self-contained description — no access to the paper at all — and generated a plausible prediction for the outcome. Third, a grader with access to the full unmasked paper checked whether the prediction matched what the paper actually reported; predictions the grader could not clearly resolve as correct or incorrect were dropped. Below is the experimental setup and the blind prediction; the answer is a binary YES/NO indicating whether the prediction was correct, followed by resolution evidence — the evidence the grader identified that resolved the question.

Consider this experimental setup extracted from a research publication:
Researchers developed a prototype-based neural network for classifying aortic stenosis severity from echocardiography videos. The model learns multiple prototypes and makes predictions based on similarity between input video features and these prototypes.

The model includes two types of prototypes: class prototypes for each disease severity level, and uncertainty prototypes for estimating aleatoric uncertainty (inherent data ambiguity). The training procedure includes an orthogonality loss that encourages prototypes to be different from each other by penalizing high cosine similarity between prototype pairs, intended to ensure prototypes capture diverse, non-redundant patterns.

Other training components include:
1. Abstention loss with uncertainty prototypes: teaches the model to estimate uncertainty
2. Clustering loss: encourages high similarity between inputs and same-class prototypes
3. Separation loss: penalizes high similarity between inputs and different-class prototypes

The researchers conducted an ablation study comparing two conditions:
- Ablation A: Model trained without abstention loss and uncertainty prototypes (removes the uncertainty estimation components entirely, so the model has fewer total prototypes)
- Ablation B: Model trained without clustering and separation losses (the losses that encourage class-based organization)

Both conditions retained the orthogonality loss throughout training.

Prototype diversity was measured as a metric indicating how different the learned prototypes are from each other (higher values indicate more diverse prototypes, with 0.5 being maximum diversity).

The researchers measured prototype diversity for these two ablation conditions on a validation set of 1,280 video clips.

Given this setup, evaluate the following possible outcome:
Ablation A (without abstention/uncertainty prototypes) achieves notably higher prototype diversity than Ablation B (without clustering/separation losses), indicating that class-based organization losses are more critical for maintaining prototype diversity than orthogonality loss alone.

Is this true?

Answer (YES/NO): NO